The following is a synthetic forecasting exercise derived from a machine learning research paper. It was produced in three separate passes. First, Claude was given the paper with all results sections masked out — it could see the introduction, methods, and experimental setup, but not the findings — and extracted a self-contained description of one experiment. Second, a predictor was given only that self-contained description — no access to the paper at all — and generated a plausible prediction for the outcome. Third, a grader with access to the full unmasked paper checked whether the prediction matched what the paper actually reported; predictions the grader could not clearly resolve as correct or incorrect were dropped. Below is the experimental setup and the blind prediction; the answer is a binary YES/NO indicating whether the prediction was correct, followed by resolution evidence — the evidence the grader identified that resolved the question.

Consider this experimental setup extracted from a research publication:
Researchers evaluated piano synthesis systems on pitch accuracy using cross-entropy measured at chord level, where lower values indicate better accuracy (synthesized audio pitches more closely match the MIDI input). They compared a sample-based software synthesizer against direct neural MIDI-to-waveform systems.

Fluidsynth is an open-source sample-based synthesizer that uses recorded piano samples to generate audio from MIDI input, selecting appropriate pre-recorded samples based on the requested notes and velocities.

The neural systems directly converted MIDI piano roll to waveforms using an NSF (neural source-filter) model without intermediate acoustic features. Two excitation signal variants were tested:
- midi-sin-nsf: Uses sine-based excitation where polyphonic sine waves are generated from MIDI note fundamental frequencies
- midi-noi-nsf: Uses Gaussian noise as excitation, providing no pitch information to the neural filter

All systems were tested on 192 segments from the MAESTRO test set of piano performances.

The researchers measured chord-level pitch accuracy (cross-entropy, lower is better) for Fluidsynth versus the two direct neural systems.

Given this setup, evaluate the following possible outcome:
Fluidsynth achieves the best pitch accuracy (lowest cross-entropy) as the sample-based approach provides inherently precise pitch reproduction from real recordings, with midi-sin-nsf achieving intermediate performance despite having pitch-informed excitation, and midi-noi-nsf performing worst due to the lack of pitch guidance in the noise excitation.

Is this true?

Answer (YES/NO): NO